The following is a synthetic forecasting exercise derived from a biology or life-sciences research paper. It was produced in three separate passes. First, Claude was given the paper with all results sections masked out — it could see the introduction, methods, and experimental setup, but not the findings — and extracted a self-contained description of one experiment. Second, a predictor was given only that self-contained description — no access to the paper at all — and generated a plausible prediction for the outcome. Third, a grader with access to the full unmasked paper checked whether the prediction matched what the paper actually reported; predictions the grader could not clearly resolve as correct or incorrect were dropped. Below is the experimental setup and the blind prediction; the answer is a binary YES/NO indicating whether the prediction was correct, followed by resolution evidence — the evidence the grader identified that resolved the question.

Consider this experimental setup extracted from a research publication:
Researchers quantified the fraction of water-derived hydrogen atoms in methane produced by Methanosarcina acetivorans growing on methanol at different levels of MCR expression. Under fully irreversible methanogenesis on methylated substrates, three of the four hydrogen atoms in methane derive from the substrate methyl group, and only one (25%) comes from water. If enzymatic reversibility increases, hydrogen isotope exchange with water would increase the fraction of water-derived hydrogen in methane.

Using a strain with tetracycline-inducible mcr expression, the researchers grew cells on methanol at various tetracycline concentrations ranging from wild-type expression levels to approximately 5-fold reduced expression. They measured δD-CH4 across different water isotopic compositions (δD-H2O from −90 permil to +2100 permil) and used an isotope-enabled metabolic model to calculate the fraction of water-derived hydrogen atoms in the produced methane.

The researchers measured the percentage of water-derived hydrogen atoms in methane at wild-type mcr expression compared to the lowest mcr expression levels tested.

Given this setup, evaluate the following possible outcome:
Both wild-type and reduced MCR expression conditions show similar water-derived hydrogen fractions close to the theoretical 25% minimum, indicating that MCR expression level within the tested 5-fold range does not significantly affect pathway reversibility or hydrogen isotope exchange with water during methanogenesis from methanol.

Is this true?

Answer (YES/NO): NO